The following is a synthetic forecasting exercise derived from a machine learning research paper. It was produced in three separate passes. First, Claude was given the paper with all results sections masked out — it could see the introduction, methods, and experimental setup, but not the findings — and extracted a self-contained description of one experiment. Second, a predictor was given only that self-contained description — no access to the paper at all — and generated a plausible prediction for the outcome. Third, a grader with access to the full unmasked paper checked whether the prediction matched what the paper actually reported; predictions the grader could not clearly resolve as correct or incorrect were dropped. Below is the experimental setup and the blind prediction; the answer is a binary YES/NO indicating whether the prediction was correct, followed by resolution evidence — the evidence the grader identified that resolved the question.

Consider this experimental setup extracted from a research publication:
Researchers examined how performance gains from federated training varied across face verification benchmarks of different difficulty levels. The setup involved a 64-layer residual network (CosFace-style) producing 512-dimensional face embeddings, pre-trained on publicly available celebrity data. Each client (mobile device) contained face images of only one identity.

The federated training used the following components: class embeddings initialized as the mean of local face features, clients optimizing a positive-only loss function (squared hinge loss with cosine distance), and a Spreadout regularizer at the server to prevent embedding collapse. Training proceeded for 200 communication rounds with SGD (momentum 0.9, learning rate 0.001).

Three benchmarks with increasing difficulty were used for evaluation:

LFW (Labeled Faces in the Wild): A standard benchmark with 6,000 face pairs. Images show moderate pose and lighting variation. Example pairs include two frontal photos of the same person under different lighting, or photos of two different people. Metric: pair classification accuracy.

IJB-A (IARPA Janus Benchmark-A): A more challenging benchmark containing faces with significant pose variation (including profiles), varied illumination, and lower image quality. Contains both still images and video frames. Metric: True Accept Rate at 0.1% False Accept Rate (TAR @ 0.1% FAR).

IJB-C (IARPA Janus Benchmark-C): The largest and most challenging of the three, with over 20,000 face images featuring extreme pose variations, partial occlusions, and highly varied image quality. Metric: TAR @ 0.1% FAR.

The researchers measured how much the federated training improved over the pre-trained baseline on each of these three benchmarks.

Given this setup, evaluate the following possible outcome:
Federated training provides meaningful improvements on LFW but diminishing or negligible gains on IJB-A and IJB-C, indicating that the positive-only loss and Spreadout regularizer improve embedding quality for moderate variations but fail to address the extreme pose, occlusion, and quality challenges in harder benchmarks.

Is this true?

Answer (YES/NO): NO